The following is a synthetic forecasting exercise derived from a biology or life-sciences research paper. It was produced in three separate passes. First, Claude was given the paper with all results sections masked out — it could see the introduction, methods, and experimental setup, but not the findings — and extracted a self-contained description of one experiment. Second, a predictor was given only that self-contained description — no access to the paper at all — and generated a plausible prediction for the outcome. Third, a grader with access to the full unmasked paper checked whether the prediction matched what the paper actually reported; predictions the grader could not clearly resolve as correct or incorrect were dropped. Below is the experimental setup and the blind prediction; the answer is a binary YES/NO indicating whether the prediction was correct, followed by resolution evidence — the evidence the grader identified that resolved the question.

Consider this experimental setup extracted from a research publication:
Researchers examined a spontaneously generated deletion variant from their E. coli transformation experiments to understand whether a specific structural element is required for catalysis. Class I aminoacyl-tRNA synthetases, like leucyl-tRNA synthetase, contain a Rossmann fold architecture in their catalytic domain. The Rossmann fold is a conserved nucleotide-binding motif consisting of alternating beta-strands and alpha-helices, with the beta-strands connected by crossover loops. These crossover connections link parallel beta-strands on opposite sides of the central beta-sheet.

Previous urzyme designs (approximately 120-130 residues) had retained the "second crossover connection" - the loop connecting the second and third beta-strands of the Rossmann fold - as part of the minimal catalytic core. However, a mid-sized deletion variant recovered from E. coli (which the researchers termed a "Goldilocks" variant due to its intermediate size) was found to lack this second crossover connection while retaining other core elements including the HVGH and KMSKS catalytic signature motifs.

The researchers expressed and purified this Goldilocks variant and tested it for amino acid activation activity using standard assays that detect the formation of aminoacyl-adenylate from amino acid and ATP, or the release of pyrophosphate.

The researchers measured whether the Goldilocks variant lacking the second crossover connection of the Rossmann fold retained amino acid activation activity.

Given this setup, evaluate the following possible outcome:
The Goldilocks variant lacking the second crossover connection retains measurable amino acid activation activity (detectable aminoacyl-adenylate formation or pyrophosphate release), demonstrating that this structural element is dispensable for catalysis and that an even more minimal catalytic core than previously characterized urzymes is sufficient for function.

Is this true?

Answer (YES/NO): YES